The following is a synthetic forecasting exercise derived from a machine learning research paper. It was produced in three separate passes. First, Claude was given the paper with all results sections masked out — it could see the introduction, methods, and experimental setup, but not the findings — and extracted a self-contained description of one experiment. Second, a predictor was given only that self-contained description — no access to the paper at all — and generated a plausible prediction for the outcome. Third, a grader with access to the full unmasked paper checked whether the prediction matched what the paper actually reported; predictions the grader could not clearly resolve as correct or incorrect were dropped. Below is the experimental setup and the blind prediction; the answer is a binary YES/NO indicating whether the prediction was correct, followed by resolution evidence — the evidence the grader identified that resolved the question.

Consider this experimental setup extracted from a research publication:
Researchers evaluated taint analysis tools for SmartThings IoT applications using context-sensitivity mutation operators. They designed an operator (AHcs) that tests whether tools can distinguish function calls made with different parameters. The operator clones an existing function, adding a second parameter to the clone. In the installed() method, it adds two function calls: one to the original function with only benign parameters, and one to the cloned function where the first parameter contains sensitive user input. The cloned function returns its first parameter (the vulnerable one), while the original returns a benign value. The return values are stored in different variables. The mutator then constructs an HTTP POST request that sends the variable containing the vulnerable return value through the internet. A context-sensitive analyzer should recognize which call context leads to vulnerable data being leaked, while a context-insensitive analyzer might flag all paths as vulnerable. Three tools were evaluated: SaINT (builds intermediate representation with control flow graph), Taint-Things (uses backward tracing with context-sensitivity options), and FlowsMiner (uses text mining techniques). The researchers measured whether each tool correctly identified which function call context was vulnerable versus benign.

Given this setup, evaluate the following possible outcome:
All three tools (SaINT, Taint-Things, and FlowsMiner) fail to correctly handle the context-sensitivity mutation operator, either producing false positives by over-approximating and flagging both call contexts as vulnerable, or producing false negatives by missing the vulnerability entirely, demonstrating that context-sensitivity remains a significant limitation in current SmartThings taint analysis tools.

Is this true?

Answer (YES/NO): NO